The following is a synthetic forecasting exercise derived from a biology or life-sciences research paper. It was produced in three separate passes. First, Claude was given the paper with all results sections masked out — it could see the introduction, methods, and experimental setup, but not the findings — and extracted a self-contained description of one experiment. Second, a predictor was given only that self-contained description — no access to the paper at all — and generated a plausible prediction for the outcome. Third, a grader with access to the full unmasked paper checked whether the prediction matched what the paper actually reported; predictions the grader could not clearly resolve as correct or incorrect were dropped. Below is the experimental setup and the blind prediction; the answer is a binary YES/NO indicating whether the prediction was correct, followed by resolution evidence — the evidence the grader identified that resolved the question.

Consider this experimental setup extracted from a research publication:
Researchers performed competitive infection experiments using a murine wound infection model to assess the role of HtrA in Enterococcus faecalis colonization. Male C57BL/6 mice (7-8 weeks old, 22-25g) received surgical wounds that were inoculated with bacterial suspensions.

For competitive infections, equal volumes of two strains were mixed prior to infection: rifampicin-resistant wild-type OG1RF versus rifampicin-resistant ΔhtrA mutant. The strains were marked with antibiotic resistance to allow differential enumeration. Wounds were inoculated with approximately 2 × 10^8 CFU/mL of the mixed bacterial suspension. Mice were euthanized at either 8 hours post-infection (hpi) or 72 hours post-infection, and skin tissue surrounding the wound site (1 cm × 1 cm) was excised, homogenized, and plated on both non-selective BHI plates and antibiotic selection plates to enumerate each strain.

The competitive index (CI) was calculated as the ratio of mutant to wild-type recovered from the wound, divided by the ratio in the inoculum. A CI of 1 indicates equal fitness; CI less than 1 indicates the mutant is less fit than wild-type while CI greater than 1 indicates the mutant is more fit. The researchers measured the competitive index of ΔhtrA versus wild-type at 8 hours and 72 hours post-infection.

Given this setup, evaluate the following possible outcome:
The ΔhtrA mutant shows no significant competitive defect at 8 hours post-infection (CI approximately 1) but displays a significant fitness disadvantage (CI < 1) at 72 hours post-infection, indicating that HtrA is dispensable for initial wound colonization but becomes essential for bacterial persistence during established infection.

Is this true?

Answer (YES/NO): NO